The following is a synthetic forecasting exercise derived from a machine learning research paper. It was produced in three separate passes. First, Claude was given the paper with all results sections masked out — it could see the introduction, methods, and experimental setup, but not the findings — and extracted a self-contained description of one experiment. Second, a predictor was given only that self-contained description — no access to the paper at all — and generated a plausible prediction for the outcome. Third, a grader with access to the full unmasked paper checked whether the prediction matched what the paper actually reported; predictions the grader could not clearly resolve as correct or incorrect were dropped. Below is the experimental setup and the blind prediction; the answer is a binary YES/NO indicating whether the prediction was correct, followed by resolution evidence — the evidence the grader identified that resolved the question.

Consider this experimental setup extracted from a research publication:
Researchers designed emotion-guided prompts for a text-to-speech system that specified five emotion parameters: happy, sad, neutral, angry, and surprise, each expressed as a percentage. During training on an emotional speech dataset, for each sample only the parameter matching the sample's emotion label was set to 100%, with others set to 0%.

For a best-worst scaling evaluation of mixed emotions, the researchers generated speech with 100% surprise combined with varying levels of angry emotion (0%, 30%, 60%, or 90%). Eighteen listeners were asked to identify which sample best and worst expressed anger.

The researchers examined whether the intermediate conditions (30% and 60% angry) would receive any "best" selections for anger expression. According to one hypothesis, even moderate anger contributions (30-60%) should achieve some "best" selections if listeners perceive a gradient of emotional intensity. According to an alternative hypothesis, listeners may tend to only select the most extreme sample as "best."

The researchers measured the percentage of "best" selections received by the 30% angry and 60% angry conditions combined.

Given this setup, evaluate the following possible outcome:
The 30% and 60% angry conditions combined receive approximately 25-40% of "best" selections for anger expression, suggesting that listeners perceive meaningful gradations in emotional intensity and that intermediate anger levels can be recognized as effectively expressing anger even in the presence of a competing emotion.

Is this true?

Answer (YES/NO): NO